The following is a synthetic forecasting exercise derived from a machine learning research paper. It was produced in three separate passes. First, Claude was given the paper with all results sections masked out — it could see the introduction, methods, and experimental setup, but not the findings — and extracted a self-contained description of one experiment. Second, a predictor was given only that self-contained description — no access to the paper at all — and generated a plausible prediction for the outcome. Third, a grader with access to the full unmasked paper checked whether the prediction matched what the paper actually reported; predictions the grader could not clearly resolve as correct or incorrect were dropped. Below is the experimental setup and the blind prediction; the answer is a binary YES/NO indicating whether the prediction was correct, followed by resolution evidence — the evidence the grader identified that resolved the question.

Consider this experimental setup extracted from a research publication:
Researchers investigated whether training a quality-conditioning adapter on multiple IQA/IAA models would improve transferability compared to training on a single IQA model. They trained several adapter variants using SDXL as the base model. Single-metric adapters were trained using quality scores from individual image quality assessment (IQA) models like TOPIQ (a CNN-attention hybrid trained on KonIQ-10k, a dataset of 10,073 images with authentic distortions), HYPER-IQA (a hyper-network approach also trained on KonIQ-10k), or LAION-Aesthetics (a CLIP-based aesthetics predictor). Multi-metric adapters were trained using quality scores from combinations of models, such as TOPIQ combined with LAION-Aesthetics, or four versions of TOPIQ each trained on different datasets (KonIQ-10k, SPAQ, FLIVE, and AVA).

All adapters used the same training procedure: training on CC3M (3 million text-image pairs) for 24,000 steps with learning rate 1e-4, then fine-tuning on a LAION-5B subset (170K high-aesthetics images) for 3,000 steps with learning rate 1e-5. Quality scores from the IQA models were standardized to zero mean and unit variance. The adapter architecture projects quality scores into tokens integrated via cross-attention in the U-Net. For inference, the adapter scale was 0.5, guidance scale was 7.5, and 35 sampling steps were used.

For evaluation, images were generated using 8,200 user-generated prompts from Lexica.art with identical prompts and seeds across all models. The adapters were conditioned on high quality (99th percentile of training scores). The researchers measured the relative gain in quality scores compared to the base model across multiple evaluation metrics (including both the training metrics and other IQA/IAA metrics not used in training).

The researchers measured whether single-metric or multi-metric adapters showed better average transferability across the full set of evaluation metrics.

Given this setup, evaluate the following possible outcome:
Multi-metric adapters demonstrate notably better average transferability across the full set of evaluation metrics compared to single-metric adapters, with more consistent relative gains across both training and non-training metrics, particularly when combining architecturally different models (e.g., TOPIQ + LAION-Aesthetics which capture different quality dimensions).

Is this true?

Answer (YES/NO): YES